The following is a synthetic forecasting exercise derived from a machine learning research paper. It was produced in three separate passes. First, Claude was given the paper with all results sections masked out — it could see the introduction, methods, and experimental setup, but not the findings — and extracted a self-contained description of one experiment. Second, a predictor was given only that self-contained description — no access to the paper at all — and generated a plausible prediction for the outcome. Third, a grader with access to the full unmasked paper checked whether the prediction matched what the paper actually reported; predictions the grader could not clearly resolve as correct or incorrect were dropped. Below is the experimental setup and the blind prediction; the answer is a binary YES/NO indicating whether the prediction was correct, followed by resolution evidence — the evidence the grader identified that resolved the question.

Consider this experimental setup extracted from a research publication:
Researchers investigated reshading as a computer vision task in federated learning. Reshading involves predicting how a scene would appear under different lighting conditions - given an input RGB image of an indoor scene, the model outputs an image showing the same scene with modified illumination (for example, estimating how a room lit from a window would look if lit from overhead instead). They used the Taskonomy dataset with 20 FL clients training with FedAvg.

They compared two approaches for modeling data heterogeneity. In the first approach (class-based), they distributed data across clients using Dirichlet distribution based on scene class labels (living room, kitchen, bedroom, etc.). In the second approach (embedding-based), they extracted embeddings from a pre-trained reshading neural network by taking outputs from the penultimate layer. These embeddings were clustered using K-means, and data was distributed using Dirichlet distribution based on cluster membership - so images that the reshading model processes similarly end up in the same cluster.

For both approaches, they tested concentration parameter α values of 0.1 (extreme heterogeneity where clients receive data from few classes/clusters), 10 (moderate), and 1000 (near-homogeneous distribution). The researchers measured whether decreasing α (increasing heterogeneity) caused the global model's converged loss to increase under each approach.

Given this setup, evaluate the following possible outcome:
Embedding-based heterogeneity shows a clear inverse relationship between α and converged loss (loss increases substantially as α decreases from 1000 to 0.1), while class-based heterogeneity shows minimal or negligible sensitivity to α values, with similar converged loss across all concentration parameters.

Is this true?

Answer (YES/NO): YES